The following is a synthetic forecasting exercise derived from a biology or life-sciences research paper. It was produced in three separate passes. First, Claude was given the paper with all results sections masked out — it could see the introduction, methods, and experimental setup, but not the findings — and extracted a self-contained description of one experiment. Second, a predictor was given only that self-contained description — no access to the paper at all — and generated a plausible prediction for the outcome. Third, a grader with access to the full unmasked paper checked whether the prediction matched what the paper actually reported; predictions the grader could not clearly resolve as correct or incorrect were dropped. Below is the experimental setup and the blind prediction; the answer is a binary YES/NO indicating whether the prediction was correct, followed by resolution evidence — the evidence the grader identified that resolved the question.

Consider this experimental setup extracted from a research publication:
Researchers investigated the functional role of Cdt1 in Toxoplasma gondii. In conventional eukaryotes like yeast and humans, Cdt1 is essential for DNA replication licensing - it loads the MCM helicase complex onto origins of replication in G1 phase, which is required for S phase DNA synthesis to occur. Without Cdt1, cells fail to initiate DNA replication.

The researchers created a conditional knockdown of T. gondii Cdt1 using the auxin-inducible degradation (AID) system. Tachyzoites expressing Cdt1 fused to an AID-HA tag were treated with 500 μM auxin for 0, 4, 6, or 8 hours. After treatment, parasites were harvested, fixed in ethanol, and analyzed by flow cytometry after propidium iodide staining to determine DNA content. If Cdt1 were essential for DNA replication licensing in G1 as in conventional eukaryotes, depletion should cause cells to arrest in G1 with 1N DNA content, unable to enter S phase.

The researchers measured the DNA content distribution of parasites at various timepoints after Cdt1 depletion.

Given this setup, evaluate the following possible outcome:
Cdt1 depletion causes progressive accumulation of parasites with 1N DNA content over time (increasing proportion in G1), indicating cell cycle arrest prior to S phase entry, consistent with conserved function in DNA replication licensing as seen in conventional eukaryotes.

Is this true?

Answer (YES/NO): NO